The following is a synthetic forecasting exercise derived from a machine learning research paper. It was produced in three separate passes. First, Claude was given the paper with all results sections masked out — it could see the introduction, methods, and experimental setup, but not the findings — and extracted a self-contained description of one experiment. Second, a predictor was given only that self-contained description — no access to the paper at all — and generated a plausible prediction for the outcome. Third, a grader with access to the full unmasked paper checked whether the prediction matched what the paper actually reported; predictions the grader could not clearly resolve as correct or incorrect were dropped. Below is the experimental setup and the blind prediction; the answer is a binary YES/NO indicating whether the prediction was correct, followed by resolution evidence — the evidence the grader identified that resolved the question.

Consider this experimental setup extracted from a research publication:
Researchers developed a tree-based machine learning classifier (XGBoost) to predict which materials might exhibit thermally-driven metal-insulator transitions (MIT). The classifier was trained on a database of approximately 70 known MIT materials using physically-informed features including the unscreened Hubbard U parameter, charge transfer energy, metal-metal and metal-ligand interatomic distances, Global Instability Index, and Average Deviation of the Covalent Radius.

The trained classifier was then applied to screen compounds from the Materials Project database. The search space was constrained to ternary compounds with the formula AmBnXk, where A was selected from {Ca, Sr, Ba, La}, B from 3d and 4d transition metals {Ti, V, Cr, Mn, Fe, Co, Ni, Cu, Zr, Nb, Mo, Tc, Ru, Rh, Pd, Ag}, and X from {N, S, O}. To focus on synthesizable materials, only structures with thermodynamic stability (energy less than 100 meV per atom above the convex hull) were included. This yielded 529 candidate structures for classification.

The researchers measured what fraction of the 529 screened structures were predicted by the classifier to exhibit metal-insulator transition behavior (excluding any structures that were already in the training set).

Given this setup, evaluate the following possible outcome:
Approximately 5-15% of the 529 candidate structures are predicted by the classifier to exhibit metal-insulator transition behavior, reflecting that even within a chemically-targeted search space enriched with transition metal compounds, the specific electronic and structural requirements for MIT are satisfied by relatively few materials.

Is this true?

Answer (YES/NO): YES